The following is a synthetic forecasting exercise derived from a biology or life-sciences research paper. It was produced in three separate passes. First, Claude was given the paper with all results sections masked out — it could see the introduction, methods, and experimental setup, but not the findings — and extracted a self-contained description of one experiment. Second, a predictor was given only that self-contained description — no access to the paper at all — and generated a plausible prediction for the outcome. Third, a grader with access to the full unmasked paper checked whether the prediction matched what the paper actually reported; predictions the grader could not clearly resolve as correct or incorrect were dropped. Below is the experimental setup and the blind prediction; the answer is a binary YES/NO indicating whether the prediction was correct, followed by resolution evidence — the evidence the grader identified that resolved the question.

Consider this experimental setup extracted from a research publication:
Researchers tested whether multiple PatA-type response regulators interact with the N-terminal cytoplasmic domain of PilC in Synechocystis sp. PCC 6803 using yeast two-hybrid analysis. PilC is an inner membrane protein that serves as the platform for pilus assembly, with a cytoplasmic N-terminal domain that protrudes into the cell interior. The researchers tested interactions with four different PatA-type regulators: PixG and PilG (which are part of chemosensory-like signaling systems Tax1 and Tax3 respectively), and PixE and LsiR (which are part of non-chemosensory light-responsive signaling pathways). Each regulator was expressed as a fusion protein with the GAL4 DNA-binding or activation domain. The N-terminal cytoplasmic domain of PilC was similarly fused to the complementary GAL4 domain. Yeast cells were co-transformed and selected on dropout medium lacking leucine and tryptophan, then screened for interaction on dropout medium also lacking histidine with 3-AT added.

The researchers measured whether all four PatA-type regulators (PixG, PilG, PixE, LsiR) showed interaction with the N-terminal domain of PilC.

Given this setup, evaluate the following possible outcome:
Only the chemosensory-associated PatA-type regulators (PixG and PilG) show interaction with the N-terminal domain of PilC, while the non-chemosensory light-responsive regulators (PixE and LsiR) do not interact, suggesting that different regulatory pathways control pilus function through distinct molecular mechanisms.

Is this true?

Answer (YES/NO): NO